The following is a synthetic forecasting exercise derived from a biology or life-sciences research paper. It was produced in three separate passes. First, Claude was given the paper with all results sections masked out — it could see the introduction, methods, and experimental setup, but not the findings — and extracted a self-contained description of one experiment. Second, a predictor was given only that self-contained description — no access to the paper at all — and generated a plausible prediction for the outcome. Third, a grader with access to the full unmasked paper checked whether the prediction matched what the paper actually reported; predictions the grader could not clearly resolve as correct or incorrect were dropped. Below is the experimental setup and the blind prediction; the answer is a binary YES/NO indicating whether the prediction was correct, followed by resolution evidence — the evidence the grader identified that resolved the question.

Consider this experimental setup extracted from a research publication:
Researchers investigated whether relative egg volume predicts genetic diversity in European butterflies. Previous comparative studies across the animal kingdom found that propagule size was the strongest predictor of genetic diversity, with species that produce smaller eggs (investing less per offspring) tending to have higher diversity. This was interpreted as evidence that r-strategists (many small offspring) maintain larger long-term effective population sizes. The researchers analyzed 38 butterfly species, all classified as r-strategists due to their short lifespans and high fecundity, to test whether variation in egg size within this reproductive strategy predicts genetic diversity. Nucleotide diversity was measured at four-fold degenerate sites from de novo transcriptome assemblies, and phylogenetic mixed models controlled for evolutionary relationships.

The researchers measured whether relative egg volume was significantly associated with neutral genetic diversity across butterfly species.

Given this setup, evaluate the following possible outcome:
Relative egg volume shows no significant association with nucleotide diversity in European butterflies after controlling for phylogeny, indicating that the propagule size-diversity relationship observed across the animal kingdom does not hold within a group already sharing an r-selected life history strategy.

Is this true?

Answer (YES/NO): YES